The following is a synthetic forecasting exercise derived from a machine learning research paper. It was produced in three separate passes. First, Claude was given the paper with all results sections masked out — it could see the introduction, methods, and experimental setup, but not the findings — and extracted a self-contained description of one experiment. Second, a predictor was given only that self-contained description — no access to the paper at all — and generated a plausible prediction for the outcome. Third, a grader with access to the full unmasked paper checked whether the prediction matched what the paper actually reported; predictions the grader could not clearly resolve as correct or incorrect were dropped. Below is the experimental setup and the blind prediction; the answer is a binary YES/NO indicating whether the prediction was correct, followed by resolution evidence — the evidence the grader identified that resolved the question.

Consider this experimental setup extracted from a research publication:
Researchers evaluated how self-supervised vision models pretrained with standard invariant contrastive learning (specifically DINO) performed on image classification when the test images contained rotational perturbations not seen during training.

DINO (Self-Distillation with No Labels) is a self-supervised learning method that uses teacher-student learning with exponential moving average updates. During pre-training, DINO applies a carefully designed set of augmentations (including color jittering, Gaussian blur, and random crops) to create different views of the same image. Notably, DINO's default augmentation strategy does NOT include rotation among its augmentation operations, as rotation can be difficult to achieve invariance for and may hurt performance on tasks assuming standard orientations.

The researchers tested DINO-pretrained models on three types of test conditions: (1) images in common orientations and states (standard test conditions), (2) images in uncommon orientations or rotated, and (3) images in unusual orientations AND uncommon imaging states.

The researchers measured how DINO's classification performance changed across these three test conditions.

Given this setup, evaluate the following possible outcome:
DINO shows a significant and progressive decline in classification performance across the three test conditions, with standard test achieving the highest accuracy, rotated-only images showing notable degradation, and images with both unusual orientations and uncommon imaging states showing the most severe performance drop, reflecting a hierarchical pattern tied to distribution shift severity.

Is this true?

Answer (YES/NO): YES